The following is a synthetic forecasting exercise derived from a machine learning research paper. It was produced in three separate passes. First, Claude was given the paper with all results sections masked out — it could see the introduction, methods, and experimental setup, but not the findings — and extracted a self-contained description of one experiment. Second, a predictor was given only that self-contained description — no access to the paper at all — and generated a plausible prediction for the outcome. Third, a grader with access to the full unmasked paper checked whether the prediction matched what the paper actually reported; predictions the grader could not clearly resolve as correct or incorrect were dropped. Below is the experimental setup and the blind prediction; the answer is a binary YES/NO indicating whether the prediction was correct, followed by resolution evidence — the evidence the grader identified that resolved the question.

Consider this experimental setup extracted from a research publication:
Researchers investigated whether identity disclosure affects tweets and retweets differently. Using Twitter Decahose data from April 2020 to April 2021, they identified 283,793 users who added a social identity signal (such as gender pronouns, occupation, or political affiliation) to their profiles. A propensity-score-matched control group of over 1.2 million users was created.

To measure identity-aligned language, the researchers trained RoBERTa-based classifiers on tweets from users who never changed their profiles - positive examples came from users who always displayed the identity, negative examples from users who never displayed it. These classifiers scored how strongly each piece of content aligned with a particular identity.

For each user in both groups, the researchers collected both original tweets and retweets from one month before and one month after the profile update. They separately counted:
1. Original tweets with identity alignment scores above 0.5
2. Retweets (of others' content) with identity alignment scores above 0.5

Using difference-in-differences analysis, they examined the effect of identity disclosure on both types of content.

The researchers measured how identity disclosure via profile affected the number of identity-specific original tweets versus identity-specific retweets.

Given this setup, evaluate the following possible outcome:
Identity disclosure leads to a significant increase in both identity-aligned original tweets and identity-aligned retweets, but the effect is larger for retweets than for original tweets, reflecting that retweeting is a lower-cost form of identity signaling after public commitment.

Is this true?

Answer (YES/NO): NO